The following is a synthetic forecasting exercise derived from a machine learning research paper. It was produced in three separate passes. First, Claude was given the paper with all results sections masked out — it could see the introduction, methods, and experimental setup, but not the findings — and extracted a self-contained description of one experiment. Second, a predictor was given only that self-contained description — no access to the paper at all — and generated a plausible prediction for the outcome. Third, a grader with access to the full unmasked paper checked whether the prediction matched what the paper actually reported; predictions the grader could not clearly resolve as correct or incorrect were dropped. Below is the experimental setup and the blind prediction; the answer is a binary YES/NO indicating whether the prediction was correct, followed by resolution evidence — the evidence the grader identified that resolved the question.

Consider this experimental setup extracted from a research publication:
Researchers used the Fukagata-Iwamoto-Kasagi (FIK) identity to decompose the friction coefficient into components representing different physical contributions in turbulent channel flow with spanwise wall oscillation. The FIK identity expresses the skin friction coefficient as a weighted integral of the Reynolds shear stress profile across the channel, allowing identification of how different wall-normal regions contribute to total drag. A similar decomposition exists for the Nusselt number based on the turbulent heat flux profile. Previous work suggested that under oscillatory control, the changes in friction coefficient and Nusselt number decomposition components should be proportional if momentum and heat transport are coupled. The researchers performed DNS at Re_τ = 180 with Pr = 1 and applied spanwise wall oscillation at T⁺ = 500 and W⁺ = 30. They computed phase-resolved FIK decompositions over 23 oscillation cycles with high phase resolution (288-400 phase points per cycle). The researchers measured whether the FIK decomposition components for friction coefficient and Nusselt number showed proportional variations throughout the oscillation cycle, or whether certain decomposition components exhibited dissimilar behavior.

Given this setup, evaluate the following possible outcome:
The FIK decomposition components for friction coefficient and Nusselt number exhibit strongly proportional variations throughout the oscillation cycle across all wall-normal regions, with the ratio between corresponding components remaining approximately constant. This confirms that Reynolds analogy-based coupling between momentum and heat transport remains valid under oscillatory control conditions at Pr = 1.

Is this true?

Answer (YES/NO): NO